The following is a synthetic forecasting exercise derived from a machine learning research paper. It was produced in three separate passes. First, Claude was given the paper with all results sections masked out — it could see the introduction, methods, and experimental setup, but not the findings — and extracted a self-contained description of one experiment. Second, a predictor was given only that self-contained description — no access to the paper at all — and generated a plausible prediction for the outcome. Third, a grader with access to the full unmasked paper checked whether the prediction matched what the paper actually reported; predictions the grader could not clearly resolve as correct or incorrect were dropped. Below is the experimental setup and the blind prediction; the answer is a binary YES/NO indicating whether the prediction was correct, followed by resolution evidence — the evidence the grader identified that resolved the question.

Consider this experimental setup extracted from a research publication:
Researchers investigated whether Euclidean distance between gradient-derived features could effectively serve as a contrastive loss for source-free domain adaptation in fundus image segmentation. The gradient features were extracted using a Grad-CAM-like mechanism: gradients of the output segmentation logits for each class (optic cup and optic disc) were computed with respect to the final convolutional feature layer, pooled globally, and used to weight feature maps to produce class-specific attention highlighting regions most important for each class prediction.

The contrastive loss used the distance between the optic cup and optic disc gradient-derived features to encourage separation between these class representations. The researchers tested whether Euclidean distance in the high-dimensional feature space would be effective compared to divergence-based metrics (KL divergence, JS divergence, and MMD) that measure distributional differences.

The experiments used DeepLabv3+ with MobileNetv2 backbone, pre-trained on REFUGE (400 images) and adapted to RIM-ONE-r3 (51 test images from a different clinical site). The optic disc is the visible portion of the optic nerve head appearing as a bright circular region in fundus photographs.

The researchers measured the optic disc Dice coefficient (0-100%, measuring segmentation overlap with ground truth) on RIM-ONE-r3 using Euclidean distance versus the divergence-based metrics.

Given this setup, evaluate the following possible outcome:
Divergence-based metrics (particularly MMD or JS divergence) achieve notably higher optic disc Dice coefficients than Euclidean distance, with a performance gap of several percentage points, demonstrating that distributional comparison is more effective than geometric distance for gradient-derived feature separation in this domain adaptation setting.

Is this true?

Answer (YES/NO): NO